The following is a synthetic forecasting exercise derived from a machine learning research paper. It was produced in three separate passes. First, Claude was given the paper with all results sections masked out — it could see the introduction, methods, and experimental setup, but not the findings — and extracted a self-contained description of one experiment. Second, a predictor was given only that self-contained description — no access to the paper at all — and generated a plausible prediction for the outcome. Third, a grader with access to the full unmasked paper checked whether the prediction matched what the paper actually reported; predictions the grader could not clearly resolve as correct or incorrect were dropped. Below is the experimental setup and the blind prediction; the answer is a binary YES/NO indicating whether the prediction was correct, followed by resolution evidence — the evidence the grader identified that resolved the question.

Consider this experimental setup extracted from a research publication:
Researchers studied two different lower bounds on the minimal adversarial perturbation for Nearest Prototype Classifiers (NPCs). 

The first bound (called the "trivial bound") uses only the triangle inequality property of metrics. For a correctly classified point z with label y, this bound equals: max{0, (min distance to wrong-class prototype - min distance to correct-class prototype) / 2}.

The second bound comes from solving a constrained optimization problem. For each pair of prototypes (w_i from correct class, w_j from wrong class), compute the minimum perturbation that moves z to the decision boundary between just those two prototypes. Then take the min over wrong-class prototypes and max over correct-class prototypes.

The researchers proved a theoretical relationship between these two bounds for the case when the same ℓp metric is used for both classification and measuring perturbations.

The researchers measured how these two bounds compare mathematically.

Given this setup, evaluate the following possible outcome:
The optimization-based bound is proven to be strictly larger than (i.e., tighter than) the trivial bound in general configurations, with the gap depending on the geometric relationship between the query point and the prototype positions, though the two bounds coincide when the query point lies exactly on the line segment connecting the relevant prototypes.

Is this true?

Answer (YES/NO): NO